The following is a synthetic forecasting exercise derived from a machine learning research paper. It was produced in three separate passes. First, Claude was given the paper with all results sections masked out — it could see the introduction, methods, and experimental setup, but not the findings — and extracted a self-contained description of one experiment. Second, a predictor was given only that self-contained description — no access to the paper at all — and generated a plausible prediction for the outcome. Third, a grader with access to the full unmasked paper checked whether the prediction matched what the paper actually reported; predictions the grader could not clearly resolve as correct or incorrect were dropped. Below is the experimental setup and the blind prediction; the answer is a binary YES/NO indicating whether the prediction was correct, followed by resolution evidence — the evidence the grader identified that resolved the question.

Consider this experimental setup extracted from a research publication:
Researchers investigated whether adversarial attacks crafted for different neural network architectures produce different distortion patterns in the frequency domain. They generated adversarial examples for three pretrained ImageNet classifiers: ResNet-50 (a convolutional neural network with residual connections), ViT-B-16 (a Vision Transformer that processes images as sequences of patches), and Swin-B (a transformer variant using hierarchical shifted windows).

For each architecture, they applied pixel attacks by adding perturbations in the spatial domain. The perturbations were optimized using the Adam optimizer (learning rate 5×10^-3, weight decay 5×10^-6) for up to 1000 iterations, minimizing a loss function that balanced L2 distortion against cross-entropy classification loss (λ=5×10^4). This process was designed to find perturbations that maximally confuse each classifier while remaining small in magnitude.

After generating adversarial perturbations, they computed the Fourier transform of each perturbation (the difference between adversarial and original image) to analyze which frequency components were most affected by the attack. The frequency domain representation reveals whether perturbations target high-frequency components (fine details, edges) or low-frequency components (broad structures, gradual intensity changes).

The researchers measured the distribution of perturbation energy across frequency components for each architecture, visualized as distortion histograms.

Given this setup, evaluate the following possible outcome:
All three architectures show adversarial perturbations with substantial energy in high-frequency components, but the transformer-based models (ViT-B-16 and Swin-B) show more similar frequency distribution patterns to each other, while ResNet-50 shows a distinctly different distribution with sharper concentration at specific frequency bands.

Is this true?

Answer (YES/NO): NO